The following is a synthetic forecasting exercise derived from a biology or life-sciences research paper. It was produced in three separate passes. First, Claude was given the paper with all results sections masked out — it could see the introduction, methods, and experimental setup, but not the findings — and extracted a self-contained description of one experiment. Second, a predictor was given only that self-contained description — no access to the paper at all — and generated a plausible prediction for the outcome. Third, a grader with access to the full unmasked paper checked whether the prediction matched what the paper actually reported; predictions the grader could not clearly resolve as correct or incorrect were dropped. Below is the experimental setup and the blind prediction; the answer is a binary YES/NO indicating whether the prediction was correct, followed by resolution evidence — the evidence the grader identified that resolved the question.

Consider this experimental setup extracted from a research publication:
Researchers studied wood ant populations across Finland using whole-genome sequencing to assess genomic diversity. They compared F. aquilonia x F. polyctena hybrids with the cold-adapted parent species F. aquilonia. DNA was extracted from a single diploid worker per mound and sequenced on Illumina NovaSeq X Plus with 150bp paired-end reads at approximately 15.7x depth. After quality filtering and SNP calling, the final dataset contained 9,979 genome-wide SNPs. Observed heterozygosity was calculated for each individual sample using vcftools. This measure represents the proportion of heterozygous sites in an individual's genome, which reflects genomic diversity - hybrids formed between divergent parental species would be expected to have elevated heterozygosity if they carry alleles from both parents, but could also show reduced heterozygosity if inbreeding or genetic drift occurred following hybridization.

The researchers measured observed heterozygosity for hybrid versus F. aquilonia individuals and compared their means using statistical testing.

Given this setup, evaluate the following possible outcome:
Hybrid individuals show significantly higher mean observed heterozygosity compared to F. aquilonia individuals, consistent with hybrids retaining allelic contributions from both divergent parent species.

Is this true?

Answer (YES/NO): YES